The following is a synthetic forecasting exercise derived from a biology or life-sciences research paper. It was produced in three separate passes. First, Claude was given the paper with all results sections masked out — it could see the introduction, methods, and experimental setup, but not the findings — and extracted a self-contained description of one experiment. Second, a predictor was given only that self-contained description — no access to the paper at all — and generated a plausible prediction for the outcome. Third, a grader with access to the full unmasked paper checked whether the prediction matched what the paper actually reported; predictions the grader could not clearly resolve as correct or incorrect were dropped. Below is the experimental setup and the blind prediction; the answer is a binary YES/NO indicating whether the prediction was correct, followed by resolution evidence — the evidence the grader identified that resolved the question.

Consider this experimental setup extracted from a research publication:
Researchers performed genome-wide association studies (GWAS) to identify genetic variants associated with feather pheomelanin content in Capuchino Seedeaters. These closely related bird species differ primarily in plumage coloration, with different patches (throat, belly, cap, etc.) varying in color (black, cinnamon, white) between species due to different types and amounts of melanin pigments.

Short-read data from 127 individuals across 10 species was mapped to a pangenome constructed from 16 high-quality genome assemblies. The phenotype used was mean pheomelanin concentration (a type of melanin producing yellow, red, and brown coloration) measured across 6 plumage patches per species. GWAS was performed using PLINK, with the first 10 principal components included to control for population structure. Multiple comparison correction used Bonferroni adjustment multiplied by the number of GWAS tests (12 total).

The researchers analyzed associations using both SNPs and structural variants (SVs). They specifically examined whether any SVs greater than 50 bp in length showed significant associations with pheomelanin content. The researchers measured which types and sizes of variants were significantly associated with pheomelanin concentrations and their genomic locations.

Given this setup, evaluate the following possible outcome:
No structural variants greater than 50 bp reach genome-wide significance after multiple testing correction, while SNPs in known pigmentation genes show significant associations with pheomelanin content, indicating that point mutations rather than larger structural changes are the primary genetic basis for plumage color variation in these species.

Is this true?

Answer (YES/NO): NO